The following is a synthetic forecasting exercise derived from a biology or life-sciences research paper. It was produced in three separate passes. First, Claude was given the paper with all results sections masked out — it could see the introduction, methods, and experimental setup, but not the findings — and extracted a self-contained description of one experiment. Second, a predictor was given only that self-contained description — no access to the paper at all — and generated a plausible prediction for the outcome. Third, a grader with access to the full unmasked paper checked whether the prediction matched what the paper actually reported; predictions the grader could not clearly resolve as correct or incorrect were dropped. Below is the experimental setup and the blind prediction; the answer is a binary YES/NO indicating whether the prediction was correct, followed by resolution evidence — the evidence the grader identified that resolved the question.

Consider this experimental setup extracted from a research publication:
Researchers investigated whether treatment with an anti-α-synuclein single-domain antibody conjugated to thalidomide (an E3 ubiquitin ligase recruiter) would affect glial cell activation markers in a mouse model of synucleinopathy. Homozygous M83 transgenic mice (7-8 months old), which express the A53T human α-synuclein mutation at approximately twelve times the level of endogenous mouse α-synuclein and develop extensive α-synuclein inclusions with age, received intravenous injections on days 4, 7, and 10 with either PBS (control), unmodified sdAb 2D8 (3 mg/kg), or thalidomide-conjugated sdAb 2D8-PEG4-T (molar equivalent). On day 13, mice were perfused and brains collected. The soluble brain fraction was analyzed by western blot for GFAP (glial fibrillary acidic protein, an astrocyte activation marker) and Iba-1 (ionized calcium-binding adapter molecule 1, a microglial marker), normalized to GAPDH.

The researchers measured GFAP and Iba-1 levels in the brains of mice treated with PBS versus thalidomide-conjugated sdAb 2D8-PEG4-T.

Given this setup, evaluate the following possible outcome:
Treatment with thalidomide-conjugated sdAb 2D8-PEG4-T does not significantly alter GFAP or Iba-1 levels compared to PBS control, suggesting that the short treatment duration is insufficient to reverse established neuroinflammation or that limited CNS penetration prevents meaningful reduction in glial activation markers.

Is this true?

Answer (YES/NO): NO